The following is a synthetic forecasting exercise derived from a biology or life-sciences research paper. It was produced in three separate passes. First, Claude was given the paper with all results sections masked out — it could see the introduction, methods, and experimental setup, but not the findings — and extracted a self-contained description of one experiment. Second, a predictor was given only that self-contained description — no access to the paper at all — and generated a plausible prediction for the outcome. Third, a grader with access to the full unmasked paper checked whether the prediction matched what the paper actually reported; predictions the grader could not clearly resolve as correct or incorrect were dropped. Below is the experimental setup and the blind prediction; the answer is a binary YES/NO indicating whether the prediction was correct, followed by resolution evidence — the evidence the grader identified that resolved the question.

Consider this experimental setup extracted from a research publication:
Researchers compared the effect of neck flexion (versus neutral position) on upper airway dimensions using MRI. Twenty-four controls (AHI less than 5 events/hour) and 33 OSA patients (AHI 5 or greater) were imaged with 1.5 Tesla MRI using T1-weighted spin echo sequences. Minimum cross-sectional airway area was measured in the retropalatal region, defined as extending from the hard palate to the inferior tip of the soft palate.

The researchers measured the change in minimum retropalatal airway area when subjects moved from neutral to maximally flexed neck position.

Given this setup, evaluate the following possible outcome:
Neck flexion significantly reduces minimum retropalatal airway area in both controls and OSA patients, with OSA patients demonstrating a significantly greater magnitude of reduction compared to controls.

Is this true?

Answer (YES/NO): NO